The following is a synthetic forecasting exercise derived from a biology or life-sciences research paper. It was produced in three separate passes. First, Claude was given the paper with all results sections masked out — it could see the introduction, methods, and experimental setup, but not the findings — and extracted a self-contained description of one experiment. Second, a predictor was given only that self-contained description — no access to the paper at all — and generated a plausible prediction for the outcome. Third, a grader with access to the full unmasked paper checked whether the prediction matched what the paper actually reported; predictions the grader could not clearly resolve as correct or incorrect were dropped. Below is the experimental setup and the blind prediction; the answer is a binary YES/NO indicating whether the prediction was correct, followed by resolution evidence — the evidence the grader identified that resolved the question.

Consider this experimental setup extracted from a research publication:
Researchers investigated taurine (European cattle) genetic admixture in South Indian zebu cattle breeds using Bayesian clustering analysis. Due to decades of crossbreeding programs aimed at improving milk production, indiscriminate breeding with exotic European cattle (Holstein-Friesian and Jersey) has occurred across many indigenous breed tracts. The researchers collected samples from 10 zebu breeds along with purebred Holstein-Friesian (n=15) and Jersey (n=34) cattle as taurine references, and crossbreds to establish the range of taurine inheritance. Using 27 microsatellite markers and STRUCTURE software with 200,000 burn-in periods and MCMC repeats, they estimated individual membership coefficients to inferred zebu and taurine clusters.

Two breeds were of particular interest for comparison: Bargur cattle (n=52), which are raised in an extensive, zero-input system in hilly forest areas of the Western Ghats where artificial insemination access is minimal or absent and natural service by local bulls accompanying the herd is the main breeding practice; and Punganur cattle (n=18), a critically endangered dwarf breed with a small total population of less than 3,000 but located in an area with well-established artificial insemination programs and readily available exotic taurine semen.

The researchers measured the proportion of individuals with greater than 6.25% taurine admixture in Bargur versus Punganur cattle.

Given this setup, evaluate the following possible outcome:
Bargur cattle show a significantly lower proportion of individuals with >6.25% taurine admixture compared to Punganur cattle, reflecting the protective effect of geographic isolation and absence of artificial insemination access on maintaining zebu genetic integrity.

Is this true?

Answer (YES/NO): YES